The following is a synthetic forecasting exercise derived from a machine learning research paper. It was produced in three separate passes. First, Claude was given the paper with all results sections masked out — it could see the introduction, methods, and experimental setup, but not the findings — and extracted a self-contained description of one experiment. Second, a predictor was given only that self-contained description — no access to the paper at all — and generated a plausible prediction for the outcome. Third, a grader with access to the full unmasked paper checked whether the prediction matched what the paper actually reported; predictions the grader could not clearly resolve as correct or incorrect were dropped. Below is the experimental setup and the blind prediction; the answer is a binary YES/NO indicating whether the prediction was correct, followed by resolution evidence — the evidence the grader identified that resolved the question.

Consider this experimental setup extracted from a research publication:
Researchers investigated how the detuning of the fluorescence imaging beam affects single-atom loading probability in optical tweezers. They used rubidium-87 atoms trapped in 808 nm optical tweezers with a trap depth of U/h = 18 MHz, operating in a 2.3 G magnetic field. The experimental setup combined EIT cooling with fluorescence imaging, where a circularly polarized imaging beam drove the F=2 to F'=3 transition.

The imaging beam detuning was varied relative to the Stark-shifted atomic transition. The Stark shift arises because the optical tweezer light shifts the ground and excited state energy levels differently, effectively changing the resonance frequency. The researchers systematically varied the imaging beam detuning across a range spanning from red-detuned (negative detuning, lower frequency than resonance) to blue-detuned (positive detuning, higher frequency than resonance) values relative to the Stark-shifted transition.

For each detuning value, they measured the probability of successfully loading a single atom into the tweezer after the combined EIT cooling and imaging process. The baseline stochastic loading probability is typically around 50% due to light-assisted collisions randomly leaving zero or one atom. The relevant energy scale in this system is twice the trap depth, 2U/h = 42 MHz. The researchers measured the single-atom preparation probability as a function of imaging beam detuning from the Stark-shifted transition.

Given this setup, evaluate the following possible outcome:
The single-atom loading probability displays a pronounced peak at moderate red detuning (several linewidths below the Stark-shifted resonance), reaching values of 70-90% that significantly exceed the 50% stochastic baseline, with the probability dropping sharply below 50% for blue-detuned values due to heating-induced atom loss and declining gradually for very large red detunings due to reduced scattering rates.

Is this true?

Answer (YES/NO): NO